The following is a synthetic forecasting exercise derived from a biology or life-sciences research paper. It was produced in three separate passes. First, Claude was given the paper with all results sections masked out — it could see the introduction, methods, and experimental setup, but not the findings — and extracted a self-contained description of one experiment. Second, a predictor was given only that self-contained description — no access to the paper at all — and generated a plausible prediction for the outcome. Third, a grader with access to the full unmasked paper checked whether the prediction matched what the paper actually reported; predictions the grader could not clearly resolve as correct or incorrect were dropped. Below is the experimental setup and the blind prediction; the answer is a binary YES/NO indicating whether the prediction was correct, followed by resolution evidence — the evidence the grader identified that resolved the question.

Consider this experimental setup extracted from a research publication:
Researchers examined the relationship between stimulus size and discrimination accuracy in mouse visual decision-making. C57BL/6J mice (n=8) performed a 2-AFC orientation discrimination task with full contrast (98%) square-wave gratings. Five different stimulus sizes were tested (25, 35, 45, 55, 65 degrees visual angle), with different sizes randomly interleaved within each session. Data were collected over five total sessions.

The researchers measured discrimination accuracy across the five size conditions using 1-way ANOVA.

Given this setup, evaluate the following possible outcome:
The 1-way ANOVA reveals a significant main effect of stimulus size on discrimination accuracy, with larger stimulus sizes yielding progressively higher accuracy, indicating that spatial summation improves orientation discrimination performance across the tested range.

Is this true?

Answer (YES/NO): NO